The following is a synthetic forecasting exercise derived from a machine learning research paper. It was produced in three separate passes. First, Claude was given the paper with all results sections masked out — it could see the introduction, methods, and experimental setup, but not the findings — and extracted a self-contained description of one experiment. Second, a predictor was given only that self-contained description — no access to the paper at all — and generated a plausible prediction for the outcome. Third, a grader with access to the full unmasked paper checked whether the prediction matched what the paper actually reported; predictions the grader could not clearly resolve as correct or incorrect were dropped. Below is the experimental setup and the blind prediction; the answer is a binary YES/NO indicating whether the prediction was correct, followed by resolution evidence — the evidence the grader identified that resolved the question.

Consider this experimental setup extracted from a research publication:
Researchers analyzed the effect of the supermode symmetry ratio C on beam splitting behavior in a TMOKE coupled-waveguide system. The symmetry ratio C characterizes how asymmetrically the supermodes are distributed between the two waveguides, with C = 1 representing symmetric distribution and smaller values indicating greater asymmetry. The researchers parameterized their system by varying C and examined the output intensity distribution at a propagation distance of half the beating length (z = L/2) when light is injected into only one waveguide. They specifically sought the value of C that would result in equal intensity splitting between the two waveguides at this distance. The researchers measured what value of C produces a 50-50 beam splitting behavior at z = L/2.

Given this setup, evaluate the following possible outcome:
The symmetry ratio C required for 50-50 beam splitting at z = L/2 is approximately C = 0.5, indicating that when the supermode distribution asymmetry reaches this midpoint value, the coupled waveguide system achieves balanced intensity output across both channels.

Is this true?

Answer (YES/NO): NO